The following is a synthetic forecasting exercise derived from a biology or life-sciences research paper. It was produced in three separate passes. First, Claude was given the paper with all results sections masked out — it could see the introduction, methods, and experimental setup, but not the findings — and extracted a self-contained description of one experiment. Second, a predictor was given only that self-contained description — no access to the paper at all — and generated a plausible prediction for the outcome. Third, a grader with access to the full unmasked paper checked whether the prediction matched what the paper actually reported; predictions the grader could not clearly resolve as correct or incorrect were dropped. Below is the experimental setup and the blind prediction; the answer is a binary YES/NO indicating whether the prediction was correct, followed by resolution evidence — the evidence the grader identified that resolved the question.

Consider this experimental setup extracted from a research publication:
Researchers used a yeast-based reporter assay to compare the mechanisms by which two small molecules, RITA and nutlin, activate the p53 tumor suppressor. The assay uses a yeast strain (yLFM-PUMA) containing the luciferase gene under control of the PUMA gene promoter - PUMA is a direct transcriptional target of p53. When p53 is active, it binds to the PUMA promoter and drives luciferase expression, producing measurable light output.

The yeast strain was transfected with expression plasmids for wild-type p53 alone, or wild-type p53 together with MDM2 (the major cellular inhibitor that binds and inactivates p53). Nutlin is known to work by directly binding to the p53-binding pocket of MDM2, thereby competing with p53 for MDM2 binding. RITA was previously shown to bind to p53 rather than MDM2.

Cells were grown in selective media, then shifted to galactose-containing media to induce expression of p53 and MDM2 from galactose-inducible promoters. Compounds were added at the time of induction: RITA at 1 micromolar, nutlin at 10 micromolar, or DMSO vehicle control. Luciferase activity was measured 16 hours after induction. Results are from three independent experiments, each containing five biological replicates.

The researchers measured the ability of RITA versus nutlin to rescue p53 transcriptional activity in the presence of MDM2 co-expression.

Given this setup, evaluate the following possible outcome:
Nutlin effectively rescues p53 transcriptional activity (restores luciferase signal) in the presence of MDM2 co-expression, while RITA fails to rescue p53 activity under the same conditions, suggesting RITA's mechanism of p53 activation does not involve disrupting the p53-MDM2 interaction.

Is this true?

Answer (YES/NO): NO